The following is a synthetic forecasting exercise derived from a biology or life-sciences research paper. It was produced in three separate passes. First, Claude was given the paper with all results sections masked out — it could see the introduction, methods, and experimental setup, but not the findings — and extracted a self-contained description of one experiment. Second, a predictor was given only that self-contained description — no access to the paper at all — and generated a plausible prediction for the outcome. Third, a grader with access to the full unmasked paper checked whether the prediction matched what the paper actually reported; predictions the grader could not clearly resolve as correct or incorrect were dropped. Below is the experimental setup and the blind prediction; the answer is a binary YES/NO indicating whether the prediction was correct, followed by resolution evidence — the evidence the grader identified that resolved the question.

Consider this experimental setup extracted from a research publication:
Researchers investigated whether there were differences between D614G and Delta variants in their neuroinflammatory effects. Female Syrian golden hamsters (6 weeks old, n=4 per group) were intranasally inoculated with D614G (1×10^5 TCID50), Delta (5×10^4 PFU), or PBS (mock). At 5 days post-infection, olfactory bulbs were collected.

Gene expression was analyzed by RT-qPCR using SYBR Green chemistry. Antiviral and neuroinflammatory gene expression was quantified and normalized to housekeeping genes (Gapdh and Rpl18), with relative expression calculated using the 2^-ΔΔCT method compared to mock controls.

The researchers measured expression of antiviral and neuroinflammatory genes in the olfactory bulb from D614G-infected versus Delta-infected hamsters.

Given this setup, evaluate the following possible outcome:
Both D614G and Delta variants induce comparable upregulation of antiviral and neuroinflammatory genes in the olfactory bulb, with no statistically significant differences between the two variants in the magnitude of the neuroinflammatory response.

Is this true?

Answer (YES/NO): NO